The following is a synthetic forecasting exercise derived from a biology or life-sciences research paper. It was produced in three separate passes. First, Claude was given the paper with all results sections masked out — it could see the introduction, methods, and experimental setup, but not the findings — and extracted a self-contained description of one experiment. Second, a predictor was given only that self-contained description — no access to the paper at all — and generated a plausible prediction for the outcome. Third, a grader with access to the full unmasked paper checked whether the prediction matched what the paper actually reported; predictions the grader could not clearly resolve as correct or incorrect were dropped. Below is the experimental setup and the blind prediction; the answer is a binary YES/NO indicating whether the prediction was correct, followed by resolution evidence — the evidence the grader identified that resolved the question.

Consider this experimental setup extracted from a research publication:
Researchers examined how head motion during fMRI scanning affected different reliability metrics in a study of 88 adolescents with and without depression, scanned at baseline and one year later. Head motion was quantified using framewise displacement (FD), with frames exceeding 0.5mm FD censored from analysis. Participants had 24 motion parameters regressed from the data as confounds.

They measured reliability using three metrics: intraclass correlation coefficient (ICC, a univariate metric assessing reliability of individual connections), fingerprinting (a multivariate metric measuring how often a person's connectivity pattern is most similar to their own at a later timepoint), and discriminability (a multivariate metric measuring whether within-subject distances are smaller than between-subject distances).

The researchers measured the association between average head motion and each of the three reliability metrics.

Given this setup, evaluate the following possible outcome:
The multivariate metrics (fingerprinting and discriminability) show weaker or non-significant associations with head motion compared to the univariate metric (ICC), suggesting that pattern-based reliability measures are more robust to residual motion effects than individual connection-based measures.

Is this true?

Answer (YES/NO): NO